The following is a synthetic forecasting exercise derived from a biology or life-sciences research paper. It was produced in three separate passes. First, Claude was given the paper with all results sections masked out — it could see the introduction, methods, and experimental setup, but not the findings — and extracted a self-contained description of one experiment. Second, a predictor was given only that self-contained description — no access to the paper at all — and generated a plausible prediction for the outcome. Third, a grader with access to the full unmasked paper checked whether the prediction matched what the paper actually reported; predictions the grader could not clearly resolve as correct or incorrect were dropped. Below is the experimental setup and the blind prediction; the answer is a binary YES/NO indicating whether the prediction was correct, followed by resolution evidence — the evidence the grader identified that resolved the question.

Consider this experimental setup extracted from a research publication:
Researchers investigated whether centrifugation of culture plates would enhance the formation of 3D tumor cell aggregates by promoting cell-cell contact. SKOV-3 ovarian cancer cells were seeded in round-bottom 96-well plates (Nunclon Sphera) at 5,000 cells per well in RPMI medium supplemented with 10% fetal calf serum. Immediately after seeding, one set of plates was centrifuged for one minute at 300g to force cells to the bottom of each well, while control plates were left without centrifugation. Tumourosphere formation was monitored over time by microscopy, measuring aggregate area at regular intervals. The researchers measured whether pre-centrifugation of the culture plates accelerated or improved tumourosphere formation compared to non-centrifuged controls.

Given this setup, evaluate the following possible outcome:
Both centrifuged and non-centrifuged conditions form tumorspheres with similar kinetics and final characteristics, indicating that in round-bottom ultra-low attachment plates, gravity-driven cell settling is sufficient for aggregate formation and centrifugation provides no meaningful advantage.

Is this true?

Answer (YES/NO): YES